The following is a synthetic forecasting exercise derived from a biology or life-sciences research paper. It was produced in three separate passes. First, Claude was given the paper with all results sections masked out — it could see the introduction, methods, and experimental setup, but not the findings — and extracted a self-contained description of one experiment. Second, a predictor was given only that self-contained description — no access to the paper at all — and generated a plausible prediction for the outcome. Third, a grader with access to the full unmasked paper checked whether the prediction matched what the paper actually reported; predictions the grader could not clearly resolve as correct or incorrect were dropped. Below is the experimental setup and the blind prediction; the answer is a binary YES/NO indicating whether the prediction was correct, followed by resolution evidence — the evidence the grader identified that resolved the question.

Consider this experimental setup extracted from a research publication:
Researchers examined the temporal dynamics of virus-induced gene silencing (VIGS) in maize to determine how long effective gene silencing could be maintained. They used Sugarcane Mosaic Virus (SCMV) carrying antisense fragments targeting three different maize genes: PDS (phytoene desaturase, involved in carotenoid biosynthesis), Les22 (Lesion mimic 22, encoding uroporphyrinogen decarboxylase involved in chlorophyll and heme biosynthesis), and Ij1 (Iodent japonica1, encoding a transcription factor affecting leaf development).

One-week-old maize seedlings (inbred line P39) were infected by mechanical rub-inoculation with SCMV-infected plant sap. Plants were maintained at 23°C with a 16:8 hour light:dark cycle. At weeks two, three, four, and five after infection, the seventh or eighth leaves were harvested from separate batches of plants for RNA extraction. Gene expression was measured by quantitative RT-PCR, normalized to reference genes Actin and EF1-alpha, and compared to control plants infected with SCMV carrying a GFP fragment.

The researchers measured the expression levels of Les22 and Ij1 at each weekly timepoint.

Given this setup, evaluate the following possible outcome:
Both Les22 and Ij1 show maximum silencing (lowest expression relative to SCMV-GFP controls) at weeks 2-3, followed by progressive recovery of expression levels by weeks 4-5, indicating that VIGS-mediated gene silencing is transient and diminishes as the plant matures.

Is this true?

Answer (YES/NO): NO